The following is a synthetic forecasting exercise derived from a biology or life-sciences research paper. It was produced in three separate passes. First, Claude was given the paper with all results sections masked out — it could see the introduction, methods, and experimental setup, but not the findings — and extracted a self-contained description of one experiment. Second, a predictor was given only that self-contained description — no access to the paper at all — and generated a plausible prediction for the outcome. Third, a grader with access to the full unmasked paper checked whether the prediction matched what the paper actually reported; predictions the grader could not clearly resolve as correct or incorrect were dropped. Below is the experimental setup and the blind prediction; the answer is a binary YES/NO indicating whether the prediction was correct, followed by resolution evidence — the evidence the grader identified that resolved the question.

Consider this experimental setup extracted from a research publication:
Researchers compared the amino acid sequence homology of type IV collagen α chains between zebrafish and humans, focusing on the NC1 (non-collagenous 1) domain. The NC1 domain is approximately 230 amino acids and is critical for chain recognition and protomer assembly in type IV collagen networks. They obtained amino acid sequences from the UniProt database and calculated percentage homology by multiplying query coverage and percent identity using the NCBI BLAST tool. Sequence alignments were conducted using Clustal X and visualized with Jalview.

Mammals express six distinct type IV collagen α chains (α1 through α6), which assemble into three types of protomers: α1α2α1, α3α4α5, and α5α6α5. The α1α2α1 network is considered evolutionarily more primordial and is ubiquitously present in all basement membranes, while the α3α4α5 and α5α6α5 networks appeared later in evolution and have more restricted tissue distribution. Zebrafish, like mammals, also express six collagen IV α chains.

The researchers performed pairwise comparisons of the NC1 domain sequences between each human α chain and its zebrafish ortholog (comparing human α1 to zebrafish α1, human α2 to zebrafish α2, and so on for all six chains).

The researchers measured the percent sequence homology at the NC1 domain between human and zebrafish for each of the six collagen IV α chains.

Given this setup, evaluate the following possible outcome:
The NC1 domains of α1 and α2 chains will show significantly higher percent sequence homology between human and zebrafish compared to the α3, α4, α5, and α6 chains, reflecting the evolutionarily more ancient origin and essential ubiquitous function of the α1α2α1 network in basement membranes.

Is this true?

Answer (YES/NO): NO